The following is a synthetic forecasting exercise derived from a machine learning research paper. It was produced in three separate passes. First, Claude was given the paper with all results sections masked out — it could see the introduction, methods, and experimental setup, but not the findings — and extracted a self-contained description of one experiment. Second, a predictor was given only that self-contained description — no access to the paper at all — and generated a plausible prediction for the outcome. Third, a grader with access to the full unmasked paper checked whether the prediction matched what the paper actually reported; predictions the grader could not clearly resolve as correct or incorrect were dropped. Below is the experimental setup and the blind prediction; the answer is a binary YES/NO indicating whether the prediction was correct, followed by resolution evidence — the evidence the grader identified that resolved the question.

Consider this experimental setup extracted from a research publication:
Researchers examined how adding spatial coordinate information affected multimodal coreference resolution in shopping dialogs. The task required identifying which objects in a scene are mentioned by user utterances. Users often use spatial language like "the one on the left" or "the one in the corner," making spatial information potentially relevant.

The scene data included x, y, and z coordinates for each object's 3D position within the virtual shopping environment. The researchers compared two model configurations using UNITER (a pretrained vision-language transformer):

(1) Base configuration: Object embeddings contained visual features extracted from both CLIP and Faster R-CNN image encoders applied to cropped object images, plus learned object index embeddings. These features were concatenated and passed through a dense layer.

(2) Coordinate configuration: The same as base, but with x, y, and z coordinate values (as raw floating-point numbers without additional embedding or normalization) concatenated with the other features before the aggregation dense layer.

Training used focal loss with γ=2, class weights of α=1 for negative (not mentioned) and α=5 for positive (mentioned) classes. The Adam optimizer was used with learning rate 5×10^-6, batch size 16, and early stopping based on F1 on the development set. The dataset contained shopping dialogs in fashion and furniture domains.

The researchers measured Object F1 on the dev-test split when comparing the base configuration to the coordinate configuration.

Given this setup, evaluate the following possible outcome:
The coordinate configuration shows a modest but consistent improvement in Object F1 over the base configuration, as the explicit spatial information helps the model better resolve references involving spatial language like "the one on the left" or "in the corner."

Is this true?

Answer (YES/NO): YES